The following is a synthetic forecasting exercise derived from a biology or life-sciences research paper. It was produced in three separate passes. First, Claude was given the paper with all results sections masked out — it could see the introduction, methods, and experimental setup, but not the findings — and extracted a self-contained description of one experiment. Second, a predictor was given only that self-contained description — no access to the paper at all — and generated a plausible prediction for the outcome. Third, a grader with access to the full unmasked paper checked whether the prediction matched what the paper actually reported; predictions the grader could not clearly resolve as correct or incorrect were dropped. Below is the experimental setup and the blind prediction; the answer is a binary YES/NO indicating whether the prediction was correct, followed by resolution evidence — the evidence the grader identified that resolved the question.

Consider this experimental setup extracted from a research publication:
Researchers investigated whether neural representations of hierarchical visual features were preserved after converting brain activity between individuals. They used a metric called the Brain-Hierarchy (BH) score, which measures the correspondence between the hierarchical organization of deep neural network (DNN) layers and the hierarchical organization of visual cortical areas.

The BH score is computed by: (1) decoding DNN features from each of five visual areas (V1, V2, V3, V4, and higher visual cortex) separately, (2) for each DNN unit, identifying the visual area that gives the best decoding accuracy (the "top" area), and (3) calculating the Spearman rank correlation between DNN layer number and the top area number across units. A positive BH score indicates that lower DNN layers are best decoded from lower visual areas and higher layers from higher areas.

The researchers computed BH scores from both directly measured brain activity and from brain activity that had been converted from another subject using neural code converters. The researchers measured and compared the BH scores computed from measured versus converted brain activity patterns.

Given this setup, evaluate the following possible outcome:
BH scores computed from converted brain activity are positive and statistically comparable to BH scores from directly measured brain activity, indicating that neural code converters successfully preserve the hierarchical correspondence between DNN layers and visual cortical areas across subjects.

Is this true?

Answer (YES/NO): NO